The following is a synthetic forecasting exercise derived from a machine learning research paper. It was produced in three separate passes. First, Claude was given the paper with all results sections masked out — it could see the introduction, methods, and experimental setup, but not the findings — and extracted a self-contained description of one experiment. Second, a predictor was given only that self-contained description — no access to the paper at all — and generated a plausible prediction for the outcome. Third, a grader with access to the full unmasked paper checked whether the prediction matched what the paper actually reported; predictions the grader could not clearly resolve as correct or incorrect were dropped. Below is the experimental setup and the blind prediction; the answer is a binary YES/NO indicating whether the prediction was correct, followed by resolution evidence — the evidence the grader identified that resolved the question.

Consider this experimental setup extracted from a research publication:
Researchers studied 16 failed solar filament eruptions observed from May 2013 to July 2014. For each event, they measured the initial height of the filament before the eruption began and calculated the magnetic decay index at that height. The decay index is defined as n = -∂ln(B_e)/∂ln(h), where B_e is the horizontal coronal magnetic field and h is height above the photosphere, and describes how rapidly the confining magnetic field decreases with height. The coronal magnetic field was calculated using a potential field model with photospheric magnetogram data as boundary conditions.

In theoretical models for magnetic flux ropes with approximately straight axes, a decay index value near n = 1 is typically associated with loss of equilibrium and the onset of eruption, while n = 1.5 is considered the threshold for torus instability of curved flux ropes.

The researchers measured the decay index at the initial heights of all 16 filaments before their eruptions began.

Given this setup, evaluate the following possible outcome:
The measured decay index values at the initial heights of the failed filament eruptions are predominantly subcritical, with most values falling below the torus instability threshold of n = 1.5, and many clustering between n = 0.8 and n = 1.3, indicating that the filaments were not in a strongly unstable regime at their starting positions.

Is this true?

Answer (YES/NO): YES